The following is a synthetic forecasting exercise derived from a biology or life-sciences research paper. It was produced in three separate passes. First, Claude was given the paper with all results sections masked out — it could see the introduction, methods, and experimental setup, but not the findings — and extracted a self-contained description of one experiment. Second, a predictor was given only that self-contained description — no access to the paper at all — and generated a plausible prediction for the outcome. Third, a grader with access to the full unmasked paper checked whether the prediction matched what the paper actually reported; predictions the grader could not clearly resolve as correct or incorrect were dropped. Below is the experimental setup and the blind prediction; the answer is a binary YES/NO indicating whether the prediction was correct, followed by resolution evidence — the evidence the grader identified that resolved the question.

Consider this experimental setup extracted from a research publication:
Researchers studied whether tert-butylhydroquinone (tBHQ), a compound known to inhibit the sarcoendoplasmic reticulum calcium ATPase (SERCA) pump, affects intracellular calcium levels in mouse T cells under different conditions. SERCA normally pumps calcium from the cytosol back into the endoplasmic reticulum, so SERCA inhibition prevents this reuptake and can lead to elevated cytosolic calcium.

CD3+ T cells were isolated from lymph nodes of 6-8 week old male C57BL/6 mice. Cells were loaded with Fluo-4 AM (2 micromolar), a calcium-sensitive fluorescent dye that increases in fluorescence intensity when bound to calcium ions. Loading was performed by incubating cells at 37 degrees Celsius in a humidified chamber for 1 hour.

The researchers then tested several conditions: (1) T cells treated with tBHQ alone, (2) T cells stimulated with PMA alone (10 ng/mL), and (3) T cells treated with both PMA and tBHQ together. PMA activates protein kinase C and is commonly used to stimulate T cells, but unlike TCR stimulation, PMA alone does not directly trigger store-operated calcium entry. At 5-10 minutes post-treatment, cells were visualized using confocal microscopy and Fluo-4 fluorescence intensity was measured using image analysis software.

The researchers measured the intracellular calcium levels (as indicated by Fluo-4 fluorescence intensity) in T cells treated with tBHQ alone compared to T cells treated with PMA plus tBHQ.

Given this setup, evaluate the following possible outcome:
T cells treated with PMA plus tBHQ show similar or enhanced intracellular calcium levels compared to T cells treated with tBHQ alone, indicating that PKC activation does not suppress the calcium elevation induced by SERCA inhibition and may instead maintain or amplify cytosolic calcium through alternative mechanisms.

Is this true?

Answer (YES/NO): YES